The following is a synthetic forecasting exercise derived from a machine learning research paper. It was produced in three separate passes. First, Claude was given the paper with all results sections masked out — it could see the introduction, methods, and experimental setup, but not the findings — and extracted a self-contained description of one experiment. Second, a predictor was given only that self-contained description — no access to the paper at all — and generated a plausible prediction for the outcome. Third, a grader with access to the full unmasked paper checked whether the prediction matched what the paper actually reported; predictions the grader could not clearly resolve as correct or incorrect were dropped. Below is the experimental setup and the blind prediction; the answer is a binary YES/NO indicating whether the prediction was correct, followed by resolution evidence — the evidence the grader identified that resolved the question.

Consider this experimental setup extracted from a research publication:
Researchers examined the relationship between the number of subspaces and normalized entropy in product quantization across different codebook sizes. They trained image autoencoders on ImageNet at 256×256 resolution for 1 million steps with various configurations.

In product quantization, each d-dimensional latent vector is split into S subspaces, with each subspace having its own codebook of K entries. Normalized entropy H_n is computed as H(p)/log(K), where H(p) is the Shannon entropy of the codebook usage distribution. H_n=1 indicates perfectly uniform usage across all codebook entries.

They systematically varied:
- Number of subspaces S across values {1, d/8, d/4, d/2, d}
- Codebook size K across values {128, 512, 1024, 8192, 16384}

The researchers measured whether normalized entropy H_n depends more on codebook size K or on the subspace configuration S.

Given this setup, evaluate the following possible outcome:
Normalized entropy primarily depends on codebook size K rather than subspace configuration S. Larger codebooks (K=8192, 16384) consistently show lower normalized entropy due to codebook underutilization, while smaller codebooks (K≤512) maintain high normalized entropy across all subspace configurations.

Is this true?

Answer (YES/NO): NO